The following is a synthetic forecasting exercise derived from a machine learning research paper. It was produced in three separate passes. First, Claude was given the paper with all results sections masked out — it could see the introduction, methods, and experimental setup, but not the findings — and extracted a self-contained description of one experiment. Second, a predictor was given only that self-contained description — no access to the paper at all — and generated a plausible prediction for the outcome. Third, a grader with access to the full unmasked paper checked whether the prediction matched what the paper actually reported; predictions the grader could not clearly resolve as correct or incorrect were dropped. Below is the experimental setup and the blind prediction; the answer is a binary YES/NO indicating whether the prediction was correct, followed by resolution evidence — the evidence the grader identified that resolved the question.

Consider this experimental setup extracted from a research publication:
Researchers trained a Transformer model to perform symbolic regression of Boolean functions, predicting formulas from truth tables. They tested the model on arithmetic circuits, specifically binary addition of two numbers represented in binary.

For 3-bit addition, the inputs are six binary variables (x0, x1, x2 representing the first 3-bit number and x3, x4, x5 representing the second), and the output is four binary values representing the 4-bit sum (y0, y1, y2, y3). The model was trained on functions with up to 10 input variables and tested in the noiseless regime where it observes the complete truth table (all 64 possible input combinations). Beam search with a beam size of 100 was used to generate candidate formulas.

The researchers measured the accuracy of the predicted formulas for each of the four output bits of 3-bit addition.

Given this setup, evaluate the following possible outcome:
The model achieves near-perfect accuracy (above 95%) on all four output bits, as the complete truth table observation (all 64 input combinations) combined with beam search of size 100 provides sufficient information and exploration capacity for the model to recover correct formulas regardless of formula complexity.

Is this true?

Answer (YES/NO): YES